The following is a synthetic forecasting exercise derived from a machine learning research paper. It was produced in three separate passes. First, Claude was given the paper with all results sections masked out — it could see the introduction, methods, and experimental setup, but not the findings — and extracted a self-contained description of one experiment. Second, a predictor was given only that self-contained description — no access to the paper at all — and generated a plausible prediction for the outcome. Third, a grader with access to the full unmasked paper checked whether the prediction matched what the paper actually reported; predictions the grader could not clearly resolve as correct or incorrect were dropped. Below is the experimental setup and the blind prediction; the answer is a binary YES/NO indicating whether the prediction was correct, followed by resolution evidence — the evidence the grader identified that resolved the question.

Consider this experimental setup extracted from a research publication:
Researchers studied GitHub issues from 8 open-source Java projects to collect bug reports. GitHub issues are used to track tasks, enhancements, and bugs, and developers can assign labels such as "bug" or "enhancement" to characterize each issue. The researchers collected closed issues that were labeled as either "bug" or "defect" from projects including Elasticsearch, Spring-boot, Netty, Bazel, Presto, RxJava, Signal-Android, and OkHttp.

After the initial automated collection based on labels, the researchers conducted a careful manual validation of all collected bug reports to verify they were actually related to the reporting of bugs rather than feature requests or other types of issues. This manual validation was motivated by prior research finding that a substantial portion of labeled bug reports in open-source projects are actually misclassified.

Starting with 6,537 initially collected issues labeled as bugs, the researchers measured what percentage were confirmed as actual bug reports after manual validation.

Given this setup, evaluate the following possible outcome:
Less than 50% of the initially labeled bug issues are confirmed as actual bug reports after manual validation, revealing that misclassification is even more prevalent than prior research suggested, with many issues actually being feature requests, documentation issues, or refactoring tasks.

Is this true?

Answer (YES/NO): NO